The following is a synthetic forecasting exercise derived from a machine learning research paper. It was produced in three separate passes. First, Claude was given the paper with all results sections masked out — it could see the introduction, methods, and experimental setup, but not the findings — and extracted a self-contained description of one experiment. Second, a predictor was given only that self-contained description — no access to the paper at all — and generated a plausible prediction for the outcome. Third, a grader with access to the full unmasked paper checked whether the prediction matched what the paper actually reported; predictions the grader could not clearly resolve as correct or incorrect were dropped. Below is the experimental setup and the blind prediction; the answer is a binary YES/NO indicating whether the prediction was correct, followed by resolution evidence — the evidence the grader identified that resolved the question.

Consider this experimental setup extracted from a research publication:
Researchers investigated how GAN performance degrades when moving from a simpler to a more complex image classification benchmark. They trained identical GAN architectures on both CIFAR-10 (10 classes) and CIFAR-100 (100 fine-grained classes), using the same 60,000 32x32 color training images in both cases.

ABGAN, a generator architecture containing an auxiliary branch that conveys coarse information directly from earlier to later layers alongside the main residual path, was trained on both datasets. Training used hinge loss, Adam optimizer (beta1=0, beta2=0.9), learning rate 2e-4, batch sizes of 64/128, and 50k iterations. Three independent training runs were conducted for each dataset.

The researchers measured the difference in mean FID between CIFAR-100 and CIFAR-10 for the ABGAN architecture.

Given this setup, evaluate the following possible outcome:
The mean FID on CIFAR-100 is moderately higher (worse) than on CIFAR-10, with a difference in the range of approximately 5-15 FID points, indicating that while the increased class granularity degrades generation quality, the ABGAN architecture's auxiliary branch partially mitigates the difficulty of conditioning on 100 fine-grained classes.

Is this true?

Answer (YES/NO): NO